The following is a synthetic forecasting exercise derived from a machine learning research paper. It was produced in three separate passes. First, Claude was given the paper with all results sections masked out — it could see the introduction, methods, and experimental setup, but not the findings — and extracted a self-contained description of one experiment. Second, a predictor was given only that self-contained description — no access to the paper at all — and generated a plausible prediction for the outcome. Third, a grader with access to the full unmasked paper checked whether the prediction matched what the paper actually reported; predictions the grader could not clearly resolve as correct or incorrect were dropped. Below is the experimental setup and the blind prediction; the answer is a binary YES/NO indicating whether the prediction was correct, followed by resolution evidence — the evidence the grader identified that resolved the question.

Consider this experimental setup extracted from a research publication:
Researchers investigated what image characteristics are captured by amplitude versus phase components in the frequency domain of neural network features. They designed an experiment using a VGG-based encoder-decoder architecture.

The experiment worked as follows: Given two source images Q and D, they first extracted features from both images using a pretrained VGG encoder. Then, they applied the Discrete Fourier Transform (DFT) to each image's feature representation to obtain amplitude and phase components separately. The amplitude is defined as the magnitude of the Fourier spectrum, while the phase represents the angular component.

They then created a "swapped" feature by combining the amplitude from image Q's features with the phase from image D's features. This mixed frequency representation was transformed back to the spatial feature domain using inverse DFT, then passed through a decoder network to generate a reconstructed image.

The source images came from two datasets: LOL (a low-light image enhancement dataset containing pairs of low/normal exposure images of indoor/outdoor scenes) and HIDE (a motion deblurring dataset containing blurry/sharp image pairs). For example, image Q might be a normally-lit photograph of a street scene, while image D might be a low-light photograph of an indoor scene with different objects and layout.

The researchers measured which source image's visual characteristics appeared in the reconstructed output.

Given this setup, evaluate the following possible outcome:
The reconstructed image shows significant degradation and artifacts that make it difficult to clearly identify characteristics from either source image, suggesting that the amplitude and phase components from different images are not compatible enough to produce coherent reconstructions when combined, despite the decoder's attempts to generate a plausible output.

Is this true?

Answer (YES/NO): NO